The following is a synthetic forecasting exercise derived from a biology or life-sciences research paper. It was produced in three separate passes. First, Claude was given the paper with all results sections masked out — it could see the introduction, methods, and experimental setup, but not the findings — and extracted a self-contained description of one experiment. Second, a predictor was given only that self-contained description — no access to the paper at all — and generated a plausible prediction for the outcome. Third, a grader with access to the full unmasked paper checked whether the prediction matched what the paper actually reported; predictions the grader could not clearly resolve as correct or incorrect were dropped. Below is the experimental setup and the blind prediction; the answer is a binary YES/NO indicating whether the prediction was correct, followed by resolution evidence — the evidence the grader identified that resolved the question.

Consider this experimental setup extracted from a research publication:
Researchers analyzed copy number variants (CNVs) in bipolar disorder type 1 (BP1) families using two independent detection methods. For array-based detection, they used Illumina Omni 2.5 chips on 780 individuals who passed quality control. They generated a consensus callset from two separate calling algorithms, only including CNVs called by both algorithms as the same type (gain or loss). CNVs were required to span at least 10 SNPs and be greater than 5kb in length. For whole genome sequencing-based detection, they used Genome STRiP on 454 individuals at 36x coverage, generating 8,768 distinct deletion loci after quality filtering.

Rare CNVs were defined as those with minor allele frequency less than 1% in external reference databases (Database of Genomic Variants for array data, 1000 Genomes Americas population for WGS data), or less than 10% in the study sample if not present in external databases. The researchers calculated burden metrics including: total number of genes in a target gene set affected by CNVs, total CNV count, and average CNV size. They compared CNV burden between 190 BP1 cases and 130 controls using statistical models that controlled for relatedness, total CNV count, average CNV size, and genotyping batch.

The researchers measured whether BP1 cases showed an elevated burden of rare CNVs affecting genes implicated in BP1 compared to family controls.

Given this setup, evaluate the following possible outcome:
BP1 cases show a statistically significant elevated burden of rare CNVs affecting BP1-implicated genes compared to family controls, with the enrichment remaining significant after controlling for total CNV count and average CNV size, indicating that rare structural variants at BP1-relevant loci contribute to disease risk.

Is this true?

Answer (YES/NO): YES